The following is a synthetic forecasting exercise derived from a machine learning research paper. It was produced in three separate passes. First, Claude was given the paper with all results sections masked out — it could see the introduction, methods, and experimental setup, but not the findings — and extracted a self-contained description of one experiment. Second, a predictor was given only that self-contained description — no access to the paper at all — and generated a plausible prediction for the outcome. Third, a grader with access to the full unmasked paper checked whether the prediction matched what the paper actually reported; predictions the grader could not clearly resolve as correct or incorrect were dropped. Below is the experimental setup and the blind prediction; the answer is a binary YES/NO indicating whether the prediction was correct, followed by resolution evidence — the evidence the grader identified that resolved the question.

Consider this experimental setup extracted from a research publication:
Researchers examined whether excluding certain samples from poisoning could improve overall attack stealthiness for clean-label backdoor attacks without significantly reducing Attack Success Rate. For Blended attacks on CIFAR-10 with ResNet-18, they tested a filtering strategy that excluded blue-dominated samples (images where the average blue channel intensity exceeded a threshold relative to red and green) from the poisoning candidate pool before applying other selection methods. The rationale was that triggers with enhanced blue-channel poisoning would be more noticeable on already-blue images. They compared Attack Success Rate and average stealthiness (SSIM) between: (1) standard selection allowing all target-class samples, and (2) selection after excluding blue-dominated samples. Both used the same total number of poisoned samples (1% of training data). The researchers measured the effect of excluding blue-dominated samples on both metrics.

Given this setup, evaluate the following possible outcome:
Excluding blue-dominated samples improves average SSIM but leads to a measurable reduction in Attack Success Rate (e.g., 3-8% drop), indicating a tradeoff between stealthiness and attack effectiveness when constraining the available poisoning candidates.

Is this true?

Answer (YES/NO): NO